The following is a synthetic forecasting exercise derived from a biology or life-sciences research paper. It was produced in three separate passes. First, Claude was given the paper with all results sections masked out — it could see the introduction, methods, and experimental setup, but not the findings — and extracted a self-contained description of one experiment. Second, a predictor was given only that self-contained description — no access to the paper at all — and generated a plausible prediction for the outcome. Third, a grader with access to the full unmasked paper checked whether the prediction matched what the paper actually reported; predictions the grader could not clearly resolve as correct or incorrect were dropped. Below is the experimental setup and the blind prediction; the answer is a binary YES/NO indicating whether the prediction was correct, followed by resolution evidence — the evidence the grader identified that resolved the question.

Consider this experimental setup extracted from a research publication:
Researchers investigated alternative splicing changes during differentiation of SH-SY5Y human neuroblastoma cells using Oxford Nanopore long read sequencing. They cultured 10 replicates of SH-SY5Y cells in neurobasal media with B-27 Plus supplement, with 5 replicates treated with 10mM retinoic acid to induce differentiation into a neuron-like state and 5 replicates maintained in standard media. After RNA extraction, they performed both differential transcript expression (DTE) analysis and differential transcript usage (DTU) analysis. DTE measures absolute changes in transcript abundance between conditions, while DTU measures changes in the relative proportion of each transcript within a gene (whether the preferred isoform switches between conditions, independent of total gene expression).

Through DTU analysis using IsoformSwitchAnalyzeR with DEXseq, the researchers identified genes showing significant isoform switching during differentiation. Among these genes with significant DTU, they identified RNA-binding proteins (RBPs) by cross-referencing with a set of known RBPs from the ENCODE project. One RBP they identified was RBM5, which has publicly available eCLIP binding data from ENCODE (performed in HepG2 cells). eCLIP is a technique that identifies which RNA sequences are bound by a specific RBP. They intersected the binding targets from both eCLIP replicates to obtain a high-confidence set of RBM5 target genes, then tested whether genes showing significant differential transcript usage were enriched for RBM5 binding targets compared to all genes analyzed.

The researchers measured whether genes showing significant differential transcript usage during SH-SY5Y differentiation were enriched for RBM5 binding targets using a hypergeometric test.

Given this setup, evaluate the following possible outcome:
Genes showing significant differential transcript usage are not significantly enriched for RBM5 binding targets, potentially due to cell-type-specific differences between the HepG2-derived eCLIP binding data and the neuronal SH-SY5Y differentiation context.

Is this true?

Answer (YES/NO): NO